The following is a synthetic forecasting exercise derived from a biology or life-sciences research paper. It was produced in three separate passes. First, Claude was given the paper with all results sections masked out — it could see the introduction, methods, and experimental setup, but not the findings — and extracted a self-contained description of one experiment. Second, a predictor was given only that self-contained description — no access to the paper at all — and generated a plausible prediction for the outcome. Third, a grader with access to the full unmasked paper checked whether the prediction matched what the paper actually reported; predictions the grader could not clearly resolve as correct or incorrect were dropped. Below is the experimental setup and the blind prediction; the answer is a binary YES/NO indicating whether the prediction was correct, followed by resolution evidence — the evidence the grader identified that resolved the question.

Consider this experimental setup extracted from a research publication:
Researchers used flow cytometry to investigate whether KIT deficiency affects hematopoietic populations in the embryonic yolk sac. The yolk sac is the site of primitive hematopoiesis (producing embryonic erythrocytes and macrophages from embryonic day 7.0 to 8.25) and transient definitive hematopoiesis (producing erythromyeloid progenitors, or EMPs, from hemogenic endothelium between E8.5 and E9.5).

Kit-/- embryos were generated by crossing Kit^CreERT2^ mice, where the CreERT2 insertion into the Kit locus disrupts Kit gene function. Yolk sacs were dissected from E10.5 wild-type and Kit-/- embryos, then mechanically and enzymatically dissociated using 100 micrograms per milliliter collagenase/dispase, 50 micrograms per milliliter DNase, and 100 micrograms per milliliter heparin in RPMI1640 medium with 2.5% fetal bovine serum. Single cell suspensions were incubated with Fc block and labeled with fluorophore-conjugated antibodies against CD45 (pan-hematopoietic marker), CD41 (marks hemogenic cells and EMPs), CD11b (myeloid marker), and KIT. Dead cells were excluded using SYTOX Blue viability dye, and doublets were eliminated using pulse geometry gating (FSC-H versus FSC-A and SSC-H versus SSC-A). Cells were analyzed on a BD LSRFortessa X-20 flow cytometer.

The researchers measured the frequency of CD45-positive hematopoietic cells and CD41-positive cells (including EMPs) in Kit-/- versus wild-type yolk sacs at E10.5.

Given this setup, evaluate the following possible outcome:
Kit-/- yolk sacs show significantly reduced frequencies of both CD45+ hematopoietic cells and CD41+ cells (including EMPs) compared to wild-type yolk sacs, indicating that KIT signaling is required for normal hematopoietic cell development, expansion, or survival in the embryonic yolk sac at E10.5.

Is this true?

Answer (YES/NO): NO